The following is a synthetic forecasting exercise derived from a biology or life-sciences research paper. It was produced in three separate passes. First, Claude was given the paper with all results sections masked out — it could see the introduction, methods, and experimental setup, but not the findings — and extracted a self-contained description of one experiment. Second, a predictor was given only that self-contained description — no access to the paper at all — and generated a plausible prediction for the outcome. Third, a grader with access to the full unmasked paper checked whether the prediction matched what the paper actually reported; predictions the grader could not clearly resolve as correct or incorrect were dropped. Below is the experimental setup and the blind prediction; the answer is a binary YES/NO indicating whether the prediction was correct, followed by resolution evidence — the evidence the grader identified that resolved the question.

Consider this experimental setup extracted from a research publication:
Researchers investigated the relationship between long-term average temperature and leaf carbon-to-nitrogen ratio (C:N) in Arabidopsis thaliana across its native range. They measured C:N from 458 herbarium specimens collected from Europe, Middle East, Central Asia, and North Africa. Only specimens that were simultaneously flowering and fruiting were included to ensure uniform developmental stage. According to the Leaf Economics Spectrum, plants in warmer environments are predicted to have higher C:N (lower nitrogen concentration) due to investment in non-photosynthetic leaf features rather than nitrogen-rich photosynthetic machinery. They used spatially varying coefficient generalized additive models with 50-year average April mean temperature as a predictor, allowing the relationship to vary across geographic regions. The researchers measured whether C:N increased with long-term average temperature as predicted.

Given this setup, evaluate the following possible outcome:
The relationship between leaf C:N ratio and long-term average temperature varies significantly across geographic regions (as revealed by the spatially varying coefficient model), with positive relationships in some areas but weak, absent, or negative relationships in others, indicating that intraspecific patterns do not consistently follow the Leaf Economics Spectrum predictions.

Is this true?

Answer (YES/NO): NO